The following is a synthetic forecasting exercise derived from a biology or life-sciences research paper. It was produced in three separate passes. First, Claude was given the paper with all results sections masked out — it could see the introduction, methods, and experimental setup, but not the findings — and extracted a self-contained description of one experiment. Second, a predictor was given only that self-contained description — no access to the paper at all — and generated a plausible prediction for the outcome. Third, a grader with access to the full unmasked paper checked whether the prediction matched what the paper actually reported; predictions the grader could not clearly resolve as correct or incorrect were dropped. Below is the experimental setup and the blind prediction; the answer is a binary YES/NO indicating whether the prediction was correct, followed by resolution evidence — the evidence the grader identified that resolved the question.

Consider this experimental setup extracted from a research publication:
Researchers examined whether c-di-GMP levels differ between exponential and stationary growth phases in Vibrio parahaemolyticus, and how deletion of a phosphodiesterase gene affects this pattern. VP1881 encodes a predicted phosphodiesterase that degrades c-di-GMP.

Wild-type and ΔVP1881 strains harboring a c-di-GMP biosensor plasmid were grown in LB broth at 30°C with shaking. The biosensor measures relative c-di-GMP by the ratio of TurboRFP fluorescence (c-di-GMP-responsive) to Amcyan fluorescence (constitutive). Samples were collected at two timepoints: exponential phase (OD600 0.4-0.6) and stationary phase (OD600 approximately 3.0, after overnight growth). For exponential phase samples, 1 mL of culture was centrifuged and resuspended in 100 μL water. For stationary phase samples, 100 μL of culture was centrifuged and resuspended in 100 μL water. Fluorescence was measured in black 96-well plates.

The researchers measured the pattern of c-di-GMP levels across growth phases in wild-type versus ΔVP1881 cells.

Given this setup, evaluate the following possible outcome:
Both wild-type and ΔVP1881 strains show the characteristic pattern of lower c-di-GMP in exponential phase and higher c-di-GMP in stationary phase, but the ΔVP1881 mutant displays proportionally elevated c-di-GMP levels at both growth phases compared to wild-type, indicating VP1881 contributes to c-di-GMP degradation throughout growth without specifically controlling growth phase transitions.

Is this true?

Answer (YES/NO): YES